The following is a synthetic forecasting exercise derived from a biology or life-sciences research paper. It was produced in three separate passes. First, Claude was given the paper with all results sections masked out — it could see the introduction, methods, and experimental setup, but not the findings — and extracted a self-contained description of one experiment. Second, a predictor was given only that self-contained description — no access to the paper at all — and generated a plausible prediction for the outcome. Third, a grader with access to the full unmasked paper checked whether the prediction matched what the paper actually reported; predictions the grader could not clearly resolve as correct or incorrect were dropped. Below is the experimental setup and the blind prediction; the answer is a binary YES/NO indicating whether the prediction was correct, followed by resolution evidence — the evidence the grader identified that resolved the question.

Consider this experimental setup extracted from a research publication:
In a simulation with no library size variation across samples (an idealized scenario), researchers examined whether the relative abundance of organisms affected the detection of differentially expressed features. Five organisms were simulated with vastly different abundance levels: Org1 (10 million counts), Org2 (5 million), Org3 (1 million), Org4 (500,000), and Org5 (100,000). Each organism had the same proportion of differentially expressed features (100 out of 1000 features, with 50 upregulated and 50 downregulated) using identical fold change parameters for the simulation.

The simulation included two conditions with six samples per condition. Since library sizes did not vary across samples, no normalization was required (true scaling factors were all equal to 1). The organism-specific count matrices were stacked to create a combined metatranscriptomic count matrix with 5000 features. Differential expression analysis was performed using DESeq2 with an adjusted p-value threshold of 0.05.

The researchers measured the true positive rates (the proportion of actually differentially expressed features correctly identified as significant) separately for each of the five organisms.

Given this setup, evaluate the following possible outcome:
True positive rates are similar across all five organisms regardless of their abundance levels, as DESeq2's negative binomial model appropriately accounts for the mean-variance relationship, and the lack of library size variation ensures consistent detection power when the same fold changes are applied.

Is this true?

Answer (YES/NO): NO